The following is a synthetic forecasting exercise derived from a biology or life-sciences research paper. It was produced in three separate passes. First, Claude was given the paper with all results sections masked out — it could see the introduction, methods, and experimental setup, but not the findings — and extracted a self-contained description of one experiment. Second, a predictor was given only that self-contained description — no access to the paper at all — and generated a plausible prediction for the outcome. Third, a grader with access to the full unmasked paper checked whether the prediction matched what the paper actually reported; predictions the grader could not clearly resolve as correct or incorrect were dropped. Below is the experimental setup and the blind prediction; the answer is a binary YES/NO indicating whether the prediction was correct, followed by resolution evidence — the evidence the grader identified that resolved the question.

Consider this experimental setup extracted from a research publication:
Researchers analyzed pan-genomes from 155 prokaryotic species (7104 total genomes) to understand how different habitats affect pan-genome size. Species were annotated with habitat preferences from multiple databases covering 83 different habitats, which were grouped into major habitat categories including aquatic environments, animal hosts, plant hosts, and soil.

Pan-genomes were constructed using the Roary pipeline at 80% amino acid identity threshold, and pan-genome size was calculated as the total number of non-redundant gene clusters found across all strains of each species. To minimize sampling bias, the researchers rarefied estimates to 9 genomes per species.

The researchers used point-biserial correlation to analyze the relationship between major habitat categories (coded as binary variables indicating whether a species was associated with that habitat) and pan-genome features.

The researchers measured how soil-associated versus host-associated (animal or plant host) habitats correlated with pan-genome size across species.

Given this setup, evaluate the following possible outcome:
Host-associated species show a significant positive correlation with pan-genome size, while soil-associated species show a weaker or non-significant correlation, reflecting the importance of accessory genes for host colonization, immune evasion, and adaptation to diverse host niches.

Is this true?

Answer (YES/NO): NO